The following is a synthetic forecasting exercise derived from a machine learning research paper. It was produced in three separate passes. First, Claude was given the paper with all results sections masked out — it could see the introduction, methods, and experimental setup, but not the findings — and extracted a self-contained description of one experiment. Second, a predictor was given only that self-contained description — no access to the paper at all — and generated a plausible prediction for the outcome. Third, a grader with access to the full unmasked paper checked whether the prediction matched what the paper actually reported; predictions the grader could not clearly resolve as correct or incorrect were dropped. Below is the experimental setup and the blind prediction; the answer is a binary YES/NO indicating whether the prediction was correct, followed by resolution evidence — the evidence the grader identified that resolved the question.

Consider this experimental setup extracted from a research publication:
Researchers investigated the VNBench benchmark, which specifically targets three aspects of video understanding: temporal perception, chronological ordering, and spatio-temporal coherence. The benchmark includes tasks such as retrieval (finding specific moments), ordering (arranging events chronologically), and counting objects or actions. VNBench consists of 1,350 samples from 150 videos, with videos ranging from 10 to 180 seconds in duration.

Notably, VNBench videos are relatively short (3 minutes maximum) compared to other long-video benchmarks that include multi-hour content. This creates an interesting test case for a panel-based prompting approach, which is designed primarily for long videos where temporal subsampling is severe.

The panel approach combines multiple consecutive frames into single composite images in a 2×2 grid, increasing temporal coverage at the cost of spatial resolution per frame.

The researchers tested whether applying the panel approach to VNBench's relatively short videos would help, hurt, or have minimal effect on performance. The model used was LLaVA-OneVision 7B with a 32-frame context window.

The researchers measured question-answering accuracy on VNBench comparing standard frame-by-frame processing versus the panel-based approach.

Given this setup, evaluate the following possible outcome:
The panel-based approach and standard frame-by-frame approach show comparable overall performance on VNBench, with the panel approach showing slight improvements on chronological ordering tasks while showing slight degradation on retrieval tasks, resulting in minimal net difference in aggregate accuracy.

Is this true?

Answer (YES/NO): NO